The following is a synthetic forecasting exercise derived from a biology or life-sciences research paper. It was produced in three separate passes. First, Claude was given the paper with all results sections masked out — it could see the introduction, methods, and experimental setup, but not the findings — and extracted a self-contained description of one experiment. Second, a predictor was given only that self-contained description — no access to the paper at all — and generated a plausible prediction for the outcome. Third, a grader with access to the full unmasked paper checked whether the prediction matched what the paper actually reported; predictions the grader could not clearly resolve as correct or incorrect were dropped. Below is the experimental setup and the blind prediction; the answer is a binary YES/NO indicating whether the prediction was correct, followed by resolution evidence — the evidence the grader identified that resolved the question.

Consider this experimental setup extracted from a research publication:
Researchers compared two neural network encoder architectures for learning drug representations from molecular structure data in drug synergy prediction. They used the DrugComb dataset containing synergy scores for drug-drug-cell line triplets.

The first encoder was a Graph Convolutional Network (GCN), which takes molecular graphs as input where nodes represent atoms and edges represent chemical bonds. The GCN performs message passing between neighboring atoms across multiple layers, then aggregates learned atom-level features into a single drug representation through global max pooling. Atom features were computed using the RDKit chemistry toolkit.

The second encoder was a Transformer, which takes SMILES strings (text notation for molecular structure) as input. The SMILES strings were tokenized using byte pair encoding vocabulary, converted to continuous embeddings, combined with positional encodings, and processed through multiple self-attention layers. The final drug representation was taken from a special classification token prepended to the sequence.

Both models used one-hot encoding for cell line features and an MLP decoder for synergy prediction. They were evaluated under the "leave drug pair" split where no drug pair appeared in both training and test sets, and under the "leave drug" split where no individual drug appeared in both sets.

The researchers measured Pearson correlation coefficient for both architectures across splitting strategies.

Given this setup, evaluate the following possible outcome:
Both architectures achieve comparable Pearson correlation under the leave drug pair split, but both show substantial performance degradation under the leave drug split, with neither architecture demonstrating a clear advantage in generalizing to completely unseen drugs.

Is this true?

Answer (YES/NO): YES